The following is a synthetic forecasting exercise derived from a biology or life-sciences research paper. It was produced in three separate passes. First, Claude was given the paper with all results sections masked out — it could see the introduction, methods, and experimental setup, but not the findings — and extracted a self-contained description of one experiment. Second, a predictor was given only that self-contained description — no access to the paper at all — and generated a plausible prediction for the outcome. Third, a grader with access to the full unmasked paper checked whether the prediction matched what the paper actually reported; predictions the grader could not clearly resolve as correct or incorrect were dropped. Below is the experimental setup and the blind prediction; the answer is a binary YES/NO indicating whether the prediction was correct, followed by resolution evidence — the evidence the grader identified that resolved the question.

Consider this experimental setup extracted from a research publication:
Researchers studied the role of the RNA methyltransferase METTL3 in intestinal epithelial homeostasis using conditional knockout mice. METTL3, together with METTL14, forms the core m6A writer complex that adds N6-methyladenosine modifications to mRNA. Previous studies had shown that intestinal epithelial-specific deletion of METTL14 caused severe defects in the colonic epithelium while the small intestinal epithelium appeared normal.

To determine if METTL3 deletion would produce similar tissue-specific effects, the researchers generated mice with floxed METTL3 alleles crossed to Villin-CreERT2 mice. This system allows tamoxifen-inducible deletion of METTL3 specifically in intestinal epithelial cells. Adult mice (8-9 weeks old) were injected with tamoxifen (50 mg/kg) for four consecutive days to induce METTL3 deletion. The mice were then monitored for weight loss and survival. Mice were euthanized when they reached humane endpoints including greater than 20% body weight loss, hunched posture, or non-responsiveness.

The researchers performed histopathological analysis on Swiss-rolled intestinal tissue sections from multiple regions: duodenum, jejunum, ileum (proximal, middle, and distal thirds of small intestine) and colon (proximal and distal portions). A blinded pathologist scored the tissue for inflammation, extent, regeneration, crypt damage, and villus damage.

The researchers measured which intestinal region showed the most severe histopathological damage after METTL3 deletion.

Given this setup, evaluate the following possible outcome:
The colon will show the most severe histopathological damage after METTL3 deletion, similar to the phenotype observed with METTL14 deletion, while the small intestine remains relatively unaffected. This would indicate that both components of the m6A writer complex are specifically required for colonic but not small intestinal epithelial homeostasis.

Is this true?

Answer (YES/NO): NO